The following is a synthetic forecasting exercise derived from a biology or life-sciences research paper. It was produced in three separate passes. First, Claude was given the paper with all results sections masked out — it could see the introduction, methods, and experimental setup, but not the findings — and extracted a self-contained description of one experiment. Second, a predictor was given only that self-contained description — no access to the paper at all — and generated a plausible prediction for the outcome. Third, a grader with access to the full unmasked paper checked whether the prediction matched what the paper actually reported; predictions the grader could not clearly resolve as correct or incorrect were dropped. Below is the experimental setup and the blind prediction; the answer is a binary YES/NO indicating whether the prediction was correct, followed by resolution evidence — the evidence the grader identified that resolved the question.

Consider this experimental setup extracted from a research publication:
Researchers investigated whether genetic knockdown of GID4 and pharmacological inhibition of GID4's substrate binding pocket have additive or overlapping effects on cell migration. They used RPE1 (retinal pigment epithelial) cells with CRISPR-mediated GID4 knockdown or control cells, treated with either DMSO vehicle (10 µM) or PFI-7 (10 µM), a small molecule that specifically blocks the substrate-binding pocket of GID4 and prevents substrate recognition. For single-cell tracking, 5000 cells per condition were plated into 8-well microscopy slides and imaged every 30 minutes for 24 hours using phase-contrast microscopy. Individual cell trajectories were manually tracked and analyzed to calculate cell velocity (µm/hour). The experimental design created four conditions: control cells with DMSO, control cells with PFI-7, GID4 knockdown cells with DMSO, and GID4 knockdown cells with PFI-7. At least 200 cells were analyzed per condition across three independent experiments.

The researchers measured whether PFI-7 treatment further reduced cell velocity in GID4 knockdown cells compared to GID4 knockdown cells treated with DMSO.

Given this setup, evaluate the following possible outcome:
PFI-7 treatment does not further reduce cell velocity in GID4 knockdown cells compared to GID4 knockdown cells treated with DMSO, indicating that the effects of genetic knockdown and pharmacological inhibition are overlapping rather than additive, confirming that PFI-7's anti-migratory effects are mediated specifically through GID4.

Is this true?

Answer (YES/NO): YES